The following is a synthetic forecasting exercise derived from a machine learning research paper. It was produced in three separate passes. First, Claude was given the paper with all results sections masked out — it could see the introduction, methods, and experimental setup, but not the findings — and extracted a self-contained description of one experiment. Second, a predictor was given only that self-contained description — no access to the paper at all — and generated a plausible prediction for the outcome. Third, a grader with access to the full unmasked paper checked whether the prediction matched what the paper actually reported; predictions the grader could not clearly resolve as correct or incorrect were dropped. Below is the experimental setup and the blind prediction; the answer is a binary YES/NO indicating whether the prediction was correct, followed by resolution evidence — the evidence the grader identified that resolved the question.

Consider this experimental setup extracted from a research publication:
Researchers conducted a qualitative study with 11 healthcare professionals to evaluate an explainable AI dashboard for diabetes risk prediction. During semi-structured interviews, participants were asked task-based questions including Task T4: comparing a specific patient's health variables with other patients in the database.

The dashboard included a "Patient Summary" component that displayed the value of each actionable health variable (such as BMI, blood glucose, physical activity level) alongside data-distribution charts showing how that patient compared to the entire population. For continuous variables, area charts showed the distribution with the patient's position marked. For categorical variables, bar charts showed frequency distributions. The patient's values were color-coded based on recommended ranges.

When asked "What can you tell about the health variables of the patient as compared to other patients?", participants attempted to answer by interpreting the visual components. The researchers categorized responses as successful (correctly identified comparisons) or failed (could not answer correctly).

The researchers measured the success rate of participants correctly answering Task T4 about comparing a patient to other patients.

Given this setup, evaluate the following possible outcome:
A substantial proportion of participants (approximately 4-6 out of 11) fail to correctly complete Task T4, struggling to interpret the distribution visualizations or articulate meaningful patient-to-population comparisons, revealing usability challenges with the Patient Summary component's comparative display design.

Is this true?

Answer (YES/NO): YES